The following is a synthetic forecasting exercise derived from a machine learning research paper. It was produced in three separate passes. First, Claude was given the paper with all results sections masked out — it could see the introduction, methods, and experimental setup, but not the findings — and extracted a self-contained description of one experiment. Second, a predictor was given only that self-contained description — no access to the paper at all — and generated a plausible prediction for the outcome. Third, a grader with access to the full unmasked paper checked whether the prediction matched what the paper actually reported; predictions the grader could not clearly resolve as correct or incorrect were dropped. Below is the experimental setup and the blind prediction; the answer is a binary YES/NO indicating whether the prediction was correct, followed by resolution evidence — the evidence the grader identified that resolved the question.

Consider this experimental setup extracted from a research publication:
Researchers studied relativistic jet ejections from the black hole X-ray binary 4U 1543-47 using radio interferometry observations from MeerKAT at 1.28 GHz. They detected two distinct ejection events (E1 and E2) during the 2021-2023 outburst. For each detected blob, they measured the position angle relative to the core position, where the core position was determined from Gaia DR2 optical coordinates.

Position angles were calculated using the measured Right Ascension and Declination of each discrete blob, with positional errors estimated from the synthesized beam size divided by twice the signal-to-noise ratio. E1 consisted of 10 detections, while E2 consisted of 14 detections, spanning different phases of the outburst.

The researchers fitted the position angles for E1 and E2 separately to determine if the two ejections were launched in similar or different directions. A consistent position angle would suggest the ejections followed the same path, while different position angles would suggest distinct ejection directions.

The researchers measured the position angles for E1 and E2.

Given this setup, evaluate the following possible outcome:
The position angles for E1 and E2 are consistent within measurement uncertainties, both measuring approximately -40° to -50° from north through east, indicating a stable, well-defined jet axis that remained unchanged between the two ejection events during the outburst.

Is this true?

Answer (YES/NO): NO